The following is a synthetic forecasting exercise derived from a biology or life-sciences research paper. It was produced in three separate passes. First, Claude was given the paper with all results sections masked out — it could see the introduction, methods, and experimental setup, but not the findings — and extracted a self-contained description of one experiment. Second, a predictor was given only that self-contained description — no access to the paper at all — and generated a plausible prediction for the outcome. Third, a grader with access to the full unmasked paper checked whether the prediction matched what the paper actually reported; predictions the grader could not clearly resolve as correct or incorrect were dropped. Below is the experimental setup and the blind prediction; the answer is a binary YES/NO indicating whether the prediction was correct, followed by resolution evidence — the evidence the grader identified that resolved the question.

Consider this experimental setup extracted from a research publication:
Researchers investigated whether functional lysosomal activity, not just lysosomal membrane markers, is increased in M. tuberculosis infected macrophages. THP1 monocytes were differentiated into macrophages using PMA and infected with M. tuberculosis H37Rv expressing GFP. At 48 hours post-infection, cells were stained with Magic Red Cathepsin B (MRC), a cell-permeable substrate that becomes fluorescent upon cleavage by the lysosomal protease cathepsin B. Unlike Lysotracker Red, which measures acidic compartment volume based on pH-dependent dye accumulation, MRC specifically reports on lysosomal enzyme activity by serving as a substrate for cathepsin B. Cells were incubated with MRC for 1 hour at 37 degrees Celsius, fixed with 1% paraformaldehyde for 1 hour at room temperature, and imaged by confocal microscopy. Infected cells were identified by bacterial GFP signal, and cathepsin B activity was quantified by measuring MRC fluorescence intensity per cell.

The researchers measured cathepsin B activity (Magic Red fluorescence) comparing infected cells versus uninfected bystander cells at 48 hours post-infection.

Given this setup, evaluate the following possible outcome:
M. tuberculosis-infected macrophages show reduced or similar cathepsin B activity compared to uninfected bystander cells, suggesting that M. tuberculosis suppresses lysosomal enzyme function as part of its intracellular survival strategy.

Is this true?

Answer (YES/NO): NO